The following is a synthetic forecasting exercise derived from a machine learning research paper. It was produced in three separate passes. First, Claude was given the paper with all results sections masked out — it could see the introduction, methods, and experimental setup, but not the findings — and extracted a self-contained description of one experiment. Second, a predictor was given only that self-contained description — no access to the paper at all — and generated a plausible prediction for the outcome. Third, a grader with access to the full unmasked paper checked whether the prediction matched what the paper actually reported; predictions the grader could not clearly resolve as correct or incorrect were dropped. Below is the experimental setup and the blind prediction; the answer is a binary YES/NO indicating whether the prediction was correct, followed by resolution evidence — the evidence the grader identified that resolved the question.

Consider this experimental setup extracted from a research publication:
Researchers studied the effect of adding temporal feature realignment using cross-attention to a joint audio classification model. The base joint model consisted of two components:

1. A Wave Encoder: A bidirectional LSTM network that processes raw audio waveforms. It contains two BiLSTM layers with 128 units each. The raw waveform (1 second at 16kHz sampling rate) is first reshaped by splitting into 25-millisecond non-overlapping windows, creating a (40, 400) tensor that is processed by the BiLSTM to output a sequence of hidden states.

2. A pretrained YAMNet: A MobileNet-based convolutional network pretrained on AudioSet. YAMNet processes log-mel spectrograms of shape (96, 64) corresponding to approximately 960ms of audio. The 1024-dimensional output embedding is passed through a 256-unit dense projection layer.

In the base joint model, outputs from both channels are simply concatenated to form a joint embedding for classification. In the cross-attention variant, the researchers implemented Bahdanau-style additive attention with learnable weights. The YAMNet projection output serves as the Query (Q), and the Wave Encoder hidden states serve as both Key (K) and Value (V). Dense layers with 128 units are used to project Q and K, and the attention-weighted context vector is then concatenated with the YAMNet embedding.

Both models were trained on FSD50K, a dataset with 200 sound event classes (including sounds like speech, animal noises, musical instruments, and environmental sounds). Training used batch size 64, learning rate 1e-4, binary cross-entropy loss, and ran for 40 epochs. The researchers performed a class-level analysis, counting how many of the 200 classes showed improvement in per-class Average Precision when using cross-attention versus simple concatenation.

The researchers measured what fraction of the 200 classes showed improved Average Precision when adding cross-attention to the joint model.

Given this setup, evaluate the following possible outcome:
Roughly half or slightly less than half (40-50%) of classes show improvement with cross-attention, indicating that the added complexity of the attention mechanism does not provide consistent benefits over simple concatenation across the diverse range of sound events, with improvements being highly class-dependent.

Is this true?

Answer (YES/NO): YES